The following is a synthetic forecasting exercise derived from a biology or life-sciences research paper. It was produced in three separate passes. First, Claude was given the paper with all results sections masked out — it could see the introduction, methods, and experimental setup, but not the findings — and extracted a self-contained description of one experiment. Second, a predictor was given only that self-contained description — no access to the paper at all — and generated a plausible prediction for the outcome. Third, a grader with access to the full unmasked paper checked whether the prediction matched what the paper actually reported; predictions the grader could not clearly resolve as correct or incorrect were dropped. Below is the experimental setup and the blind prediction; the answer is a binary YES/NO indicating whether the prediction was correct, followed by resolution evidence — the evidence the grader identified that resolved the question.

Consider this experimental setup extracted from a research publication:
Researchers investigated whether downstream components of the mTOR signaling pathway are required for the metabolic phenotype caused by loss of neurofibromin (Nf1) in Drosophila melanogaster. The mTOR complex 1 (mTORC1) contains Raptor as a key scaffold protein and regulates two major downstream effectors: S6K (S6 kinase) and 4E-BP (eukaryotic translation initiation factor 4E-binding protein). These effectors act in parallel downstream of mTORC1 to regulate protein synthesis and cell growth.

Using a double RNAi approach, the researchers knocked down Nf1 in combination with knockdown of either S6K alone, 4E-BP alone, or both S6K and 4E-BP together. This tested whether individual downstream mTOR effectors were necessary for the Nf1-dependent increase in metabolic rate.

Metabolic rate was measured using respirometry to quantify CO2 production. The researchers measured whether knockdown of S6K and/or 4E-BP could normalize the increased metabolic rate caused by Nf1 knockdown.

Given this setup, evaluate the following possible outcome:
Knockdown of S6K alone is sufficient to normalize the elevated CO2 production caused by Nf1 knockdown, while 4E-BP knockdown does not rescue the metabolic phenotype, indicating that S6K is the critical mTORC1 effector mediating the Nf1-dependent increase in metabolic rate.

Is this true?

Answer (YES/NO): NO